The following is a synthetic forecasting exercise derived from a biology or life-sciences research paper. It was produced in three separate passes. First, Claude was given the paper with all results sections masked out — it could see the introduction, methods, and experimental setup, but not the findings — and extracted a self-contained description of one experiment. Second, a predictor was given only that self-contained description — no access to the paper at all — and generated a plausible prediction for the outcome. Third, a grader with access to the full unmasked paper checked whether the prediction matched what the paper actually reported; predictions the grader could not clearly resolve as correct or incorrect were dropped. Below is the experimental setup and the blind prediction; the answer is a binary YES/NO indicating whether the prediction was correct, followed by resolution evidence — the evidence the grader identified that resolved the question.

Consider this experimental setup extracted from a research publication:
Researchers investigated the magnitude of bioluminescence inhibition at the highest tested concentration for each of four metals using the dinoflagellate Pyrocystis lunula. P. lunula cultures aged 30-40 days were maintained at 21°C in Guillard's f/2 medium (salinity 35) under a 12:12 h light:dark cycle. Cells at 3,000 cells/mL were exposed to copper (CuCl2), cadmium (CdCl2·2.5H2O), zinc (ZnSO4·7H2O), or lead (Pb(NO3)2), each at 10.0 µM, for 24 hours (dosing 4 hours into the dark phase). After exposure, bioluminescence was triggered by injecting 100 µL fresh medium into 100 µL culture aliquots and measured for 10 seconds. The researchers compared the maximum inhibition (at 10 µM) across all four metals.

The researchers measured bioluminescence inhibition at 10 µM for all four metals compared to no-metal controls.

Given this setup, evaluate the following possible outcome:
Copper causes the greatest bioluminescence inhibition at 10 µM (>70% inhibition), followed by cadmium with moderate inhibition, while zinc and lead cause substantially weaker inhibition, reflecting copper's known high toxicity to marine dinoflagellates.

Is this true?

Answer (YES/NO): NO